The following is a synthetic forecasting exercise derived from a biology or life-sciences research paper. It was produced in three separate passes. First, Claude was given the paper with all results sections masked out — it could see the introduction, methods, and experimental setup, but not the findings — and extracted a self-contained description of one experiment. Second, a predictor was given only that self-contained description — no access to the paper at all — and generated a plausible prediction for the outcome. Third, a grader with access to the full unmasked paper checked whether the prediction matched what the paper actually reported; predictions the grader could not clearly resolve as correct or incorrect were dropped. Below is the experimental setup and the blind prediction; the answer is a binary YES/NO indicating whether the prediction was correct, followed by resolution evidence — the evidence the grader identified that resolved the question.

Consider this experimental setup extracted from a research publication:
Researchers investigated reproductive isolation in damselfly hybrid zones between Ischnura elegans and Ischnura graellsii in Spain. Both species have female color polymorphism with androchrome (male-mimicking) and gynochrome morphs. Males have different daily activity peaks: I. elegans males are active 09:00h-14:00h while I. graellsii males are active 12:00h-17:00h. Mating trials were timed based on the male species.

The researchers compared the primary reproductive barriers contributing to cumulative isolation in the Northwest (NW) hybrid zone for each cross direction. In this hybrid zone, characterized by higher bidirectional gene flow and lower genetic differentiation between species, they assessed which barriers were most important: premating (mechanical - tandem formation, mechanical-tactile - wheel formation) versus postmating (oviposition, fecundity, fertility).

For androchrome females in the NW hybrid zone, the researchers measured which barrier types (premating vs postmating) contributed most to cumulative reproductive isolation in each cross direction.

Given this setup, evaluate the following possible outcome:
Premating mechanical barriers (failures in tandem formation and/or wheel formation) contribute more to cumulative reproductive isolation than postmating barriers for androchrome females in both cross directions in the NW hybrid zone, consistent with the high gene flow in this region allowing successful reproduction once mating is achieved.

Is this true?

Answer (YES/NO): NO